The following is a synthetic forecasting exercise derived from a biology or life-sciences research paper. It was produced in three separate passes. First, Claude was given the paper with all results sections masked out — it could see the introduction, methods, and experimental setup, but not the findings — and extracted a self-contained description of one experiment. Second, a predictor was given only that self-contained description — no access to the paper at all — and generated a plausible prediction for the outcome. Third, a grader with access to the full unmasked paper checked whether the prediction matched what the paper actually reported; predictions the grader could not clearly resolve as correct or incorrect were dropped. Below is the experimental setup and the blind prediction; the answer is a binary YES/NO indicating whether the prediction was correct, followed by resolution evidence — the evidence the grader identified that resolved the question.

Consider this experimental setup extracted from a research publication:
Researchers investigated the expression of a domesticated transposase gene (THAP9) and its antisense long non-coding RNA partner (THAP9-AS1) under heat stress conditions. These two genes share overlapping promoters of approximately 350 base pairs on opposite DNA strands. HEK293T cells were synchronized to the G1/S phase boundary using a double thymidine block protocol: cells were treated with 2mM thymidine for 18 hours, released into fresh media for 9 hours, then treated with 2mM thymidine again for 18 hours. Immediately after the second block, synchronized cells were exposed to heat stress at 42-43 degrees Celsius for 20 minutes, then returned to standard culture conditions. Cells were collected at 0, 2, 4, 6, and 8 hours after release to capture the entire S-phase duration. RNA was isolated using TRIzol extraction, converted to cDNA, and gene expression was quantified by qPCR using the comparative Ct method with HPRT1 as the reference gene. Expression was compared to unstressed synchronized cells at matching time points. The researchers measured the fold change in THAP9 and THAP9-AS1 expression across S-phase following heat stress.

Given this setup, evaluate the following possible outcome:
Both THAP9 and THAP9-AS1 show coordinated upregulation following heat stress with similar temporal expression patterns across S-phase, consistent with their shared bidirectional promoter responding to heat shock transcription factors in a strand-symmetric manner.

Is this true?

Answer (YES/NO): NO